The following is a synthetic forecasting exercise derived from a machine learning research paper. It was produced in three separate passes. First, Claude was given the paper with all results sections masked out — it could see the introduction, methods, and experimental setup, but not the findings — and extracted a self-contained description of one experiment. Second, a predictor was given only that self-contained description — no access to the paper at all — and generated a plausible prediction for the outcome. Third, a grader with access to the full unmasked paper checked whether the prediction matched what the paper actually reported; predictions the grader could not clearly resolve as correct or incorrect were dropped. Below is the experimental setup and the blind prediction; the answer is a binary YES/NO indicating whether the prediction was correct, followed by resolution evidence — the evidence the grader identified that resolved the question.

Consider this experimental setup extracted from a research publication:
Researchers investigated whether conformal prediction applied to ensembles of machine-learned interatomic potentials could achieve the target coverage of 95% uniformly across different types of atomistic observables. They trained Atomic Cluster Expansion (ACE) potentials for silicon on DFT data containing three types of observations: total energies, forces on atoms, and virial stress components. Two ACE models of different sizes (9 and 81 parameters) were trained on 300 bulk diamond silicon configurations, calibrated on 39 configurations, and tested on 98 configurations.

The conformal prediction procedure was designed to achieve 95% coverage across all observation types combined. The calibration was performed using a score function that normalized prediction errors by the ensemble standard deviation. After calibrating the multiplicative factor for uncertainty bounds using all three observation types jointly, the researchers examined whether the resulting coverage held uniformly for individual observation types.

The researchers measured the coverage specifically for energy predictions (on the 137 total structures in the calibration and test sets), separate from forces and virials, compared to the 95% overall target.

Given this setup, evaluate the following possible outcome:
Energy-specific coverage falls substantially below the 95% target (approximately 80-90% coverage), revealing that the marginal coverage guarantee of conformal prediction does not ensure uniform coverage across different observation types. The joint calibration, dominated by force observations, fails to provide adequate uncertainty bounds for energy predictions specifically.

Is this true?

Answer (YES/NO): YES